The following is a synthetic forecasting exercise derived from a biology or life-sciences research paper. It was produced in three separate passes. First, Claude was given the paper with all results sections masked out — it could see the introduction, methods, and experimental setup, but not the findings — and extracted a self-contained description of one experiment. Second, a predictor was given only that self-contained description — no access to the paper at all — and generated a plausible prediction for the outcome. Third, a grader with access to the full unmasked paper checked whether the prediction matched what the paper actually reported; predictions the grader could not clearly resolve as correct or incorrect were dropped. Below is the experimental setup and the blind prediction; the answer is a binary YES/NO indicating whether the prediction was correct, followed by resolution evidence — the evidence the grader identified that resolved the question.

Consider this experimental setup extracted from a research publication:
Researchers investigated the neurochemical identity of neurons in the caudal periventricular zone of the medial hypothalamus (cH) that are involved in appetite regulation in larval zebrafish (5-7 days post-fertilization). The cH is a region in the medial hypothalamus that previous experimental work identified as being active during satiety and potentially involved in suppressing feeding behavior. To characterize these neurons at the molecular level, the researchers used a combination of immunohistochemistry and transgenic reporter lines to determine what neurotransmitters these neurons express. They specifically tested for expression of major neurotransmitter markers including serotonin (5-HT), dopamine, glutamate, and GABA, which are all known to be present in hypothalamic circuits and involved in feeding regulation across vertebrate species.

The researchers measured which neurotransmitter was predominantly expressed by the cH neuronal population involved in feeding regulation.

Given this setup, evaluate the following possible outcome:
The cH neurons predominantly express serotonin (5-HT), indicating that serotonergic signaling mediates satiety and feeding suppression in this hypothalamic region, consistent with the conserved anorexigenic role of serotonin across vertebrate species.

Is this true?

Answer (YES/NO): YES